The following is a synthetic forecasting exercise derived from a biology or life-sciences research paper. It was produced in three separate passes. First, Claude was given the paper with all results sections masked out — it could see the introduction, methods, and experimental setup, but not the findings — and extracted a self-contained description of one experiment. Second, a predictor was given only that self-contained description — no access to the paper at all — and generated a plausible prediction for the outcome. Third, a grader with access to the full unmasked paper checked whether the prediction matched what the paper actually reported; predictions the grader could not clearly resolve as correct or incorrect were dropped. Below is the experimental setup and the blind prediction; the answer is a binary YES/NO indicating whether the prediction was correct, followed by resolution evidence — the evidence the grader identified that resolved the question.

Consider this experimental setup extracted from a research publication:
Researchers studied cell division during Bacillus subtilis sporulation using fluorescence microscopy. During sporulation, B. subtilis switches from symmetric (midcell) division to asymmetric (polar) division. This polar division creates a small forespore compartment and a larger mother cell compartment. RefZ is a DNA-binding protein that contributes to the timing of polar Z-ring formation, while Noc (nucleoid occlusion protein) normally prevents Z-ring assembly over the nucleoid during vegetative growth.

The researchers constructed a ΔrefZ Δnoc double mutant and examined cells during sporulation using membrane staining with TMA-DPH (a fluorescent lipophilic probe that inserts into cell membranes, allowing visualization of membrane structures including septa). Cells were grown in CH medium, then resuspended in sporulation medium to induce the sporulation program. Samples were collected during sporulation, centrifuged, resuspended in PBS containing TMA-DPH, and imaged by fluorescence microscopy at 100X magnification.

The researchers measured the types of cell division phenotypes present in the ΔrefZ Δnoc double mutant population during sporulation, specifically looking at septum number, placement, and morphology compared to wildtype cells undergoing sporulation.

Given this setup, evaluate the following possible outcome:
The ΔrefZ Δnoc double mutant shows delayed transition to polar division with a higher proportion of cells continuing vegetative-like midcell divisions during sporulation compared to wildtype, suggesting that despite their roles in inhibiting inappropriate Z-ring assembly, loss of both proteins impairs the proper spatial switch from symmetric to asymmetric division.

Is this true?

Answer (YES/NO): NO